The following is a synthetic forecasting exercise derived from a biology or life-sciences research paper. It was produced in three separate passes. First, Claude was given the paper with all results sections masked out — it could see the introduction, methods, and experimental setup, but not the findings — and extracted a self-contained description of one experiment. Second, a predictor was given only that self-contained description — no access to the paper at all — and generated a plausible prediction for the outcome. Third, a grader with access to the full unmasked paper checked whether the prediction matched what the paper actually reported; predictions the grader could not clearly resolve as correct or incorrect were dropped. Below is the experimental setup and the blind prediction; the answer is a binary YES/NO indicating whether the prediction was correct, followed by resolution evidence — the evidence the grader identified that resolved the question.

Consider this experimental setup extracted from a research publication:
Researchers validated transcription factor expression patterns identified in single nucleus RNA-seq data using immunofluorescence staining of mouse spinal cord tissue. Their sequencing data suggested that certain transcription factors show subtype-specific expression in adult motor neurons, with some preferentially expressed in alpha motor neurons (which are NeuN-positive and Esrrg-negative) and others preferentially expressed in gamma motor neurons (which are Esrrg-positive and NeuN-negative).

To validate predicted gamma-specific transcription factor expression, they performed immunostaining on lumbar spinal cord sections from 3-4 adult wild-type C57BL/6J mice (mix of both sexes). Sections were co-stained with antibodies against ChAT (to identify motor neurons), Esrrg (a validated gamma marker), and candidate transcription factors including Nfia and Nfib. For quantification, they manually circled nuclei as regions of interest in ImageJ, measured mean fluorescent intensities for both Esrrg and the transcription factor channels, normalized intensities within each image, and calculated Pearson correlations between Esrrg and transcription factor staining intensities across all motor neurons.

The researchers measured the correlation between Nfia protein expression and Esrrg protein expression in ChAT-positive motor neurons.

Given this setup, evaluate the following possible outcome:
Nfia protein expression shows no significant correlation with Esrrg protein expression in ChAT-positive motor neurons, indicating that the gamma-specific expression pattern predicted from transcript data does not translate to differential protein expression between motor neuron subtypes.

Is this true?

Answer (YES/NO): NO